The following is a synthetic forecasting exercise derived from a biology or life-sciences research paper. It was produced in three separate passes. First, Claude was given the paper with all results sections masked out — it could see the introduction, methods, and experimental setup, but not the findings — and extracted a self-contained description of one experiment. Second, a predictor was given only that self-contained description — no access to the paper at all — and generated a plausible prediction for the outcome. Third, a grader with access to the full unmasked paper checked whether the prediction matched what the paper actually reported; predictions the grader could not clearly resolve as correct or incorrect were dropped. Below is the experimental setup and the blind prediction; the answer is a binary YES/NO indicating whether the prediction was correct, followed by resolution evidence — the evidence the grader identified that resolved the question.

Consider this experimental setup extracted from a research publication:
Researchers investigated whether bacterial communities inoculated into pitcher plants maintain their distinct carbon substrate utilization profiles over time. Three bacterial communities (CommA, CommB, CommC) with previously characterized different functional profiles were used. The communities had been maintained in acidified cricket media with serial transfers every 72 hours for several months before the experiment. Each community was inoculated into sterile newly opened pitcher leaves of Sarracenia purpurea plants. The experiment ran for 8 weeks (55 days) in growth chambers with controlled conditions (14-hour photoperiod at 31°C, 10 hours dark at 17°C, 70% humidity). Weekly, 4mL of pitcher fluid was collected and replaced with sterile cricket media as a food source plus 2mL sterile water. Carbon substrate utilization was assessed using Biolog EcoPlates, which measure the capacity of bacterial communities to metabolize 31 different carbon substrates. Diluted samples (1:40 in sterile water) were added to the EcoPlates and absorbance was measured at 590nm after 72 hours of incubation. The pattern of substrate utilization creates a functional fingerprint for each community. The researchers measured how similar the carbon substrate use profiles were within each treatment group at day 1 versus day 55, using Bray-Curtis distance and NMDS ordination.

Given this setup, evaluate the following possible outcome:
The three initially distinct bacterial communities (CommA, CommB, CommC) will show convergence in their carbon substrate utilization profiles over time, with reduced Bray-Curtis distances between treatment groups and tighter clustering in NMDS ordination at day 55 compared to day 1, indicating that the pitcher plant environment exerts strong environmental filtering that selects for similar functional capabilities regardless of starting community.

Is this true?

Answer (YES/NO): NO